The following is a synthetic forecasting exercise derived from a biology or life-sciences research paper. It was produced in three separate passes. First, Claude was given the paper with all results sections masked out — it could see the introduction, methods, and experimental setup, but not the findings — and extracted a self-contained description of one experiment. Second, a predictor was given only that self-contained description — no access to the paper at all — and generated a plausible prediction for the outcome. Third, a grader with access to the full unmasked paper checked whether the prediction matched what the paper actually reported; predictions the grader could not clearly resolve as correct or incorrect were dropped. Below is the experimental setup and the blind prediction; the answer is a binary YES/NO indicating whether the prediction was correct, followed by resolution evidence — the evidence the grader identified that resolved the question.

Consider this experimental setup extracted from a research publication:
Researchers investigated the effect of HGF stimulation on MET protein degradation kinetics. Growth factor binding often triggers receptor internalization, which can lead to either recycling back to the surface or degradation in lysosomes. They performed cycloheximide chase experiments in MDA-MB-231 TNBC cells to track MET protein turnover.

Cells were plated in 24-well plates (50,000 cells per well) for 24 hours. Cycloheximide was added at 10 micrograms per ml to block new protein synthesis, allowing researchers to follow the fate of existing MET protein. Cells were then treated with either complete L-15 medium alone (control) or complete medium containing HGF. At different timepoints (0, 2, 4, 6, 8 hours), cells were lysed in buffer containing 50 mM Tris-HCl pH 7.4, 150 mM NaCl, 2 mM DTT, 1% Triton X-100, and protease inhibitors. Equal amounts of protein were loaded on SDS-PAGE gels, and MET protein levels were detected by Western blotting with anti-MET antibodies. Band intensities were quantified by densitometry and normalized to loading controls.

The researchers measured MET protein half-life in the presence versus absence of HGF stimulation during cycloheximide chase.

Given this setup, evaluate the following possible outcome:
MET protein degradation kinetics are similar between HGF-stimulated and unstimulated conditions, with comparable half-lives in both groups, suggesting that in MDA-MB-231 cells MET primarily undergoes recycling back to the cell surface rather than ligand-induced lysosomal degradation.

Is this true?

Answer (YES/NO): NO